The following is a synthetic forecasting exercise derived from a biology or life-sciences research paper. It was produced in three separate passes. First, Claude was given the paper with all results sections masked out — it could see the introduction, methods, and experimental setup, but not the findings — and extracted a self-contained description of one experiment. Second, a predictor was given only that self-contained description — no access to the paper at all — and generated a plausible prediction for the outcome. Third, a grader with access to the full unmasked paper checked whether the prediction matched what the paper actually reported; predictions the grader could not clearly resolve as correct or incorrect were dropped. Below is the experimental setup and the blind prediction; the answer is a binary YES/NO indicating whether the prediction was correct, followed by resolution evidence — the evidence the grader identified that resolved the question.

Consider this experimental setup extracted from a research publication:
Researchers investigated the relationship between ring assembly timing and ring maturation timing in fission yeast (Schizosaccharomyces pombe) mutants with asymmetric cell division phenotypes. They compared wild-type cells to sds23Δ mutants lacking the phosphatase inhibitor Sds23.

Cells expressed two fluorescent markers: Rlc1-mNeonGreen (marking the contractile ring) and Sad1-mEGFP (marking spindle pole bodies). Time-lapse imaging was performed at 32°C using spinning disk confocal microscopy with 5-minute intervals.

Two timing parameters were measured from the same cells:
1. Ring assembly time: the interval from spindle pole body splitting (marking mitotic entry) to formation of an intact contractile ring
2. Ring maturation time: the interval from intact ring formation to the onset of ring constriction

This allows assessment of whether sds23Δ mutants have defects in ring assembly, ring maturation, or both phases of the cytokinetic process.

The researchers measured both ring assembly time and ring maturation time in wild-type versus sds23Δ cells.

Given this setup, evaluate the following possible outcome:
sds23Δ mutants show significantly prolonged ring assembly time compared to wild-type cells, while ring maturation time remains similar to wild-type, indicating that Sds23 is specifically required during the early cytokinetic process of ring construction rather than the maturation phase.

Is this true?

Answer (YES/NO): NO